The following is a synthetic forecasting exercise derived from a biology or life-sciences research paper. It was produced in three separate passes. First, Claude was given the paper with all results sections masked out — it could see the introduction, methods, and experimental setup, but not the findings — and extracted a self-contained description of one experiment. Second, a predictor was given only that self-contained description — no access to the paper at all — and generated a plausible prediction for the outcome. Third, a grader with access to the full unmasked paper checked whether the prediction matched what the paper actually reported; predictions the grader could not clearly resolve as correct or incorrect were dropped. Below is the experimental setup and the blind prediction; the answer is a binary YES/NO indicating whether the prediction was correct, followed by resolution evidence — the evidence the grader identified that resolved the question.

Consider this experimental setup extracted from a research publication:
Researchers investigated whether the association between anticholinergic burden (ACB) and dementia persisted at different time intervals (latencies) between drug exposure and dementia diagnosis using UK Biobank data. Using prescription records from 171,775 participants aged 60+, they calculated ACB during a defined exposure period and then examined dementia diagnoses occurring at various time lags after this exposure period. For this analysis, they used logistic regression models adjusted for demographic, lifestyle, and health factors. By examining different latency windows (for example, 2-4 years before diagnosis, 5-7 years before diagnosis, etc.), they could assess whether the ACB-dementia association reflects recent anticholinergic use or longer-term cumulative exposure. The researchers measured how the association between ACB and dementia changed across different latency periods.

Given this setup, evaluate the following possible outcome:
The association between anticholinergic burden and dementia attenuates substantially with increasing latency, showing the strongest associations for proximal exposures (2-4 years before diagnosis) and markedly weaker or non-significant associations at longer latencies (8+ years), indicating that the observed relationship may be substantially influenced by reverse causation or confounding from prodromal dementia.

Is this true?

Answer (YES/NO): NO